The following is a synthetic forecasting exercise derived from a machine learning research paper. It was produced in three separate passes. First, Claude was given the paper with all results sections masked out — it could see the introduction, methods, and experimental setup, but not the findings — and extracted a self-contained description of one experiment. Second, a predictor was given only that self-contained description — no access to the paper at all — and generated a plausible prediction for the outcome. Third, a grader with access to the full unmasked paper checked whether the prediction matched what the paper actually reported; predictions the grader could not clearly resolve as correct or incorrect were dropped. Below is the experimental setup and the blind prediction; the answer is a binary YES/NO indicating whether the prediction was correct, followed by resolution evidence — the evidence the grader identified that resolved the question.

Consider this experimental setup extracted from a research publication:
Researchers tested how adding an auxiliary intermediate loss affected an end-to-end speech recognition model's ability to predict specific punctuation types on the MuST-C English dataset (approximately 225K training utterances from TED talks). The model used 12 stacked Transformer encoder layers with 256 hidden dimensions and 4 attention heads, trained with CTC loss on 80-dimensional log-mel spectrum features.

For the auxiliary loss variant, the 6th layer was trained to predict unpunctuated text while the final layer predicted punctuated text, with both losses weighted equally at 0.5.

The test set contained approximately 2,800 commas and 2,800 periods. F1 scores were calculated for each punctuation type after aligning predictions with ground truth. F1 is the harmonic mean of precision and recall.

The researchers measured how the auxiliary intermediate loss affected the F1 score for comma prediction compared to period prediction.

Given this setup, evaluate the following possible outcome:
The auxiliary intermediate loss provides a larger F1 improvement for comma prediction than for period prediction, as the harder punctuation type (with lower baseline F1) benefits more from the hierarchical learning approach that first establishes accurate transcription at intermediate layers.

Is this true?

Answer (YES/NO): YES